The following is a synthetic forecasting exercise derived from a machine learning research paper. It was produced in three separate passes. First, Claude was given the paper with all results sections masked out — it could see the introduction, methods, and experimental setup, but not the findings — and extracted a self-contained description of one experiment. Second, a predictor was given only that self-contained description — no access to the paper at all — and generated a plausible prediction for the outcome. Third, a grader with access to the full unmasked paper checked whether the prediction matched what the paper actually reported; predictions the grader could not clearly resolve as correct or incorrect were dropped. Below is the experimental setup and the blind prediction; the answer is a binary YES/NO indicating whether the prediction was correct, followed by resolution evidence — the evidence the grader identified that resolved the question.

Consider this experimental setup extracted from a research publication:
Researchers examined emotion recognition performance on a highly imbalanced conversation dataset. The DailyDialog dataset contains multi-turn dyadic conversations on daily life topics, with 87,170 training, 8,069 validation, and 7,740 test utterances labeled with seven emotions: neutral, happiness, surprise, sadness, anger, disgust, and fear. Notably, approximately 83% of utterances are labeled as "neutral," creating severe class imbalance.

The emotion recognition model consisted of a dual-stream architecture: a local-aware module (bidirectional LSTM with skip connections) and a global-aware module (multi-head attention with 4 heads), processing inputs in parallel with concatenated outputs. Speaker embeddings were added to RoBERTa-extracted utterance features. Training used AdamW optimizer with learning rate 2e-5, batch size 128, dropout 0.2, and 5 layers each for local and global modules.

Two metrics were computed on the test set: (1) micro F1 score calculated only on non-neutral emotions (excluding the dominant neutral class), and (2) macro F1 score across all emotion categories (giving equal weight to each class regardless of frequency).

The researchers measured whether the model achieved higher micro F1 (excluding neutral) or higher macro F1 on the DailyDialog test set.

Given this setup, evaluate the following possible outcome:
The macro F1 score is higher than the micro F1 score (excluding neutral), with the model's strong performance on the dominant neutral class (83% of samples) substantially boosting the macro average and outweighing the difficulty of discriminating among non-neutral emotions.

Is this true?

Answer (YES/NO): NO